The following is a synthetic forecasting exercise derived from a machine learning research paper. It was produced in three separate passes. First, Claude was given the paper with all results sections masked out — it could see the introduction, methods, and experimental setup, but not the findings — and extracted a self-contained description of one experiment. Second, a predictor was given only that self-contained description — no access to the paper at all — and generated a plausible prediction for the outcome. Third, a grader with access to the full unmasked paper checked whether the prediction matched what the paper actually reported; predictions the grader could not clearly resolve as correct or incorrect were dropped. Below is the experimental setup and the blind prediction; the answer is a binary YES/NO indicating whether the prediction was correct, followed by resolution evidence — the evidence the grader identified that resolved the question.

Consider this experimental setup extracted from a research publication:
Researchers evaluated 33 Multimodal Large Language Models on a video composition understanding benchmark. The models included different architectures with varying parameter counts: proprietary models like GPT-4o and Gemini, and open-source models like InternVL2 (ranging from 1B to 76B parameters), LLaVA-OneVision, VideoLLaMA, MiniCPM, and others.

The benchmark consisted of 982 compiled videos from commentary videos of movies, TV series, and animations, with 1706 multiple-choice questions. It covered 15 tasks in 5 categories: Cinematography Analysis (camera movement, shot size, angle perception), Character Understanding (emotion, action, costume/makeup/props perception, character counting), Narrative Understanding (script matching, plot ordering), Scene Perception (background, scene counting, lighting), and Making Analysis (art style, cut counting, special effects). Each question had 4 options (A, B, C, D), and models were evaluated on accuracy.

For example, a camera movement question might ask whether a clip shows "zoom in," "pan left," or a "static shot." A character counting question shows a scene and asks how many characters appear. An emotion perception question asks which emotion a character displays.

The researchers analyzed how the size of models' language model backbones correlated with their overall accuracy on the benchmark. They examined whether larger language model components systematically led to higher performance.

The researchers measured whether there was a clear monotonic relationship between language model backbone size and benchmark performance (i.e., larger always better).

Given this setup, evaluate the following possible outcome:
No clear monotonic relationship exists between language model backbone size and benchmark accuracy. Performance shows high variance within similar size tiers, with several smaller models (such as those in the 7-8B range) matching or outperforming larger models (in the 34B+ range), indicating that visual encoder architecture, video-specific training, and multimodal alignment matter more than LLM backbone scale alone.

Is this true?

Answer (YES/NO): NO